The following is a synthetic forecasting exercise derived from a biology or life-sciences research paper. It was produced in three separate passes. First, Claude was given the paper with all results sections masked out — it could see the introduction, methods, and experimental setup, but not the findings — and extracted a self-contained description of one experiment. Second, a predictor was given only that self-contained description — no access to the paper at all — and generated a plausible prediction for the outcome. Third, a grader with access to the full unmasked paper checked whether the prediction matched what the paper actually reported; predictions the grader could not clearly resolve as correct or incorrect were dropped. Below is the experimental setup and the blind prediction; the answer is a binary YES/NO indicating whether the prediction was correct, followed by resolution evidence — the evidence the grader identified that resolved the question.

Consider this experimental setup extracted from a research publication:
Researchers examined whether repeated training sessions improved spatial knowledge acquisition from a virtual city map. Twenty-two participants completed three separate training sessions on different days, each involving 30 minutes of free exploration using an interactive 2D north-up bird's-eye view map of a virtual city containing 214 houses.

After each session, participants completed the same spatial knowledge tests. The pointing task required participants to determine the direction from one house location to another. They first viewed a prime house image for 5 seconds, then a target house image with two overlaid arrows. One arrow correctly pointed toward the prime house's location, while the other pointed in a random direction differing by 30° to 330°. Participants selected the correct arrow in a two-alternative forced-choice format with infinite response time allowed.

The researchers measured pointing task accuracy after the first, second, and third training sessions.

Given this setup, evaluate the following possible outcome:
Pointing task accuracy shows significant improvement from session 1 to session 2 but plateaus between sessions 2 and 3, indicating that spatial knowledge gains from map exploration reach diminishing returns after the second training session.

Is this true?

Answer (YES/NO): NO